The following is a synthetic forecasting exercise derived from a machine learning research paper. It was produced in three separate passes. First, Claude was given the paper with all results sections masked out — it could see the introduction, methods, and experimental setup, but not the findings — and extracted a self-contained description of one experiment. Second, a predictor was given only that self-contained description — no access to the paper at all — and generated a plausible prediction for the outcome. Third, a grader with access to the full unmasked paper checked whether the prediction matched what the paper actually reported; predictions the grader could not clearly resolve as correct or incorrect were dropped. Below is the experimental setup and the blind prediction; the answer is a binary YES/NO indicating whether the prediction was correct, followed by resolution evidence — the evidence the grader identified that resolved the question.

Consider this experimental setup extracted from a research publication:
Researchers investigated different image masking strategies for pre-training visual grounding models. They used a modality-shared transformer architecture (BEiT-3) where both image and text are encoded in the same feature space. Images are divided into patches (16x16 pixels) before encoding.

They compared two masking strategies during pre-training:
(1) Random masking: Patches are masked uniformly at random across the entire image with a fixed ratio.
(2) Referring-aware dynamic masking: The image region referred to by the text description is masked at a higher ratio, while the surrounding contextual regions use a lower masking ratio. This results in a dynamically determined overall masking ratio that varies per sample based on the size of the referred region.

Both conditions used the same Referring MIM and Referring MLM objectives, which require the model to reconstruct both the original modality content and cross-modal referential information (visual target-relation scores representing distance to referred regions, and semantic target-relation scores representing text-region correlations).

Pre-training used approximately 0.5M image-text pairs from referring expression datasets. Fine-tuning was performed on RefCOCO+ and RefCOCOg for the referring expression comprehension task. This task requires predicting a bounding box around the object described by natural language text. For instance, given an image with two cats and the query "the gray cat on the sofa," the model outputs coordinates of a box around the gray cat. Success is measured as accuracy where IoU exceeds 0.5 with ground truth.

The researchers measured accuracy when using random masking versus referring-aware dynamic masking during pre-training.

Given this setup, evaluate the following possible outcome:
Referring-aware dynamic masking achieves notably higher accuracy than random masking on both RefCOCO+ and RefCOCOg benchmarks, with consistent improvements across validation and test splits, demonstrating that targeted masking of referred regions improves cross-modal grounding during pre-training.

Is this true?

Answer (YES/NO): NO